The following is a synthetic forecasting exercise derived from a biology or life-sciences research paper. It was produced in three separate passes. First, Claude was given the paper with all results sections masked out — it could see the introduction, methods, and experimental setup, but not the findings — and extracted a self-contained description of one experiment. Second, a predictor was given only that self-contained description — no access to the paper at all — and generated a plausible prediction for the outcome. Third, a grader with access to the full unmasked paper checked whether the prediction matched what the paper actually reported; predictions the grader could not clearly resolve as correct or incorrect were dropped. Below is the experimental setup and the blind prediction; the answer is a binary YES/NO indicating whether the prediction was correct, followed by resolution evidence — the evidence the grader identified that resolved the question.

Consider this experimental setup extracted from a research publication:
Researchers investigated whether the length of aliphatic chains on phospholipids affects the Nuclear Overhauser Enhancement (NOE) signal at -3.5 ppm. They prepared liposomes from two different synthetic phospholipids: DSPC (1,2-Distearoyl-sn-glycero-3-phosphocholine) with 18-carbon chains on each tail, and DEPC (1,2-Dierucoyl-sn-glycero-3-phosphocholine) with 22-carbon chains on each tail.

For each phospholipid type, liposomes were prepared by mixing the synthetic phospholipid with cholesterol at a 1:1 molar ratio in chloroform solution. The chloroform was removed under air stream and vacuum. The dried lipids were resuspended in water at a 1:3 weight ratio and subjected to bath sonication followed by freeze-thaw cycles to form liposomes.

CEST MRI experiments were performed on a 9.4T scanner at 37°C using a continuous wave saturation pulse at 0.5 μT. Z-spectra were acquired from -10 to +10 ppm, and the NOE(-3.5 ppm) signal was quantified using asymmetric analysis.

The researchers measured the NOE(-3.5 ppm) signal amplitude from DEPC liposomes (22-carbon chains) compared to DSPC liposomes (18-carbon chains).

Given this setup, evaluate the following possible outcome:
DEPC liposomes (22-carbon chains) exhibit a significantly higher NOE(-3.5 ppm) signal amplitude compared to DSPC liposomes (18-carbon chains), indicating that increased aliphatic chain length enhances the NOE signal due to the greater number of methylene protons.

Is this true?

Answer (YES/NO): YES